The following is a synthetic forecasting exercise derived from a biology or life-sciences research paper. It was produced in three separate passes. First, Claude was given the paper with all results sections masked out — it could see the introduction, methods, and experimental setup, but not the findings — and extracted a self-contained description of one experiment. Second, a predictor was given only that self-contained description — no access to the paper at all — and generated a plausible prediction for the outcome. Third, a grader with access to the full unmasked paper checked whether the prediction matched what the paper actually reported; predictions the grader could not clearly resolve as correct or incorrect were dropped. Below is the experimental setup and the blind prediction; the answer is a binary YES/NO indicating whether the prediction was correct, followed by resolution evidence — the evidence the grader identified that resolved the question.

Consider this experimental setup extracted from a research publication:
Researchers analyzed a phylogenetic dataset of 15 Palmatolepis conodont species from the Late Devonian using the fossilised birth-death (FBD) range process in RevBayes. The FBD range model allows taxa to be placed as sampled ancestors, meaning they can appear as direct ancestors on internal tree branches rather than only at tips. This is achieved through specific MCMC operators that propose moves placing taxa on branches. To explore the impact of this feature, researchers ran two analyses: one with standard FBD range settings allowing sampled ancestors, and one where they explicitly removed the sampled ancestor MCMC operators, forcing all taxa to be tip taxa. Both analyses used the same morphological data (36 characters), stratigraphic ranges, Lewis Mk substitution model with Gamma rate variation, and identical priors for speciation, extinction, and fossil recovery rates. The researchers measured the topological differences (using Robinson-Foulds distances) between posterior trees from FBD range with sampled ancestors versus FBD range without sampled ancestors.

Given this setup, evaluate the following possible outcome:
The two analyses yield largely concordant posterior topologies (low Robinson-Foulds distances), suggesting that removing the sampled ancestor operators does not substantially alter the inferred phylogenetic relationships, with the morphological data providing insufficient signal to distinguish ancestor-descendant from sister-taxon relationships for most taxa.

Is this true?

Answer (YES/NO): NO